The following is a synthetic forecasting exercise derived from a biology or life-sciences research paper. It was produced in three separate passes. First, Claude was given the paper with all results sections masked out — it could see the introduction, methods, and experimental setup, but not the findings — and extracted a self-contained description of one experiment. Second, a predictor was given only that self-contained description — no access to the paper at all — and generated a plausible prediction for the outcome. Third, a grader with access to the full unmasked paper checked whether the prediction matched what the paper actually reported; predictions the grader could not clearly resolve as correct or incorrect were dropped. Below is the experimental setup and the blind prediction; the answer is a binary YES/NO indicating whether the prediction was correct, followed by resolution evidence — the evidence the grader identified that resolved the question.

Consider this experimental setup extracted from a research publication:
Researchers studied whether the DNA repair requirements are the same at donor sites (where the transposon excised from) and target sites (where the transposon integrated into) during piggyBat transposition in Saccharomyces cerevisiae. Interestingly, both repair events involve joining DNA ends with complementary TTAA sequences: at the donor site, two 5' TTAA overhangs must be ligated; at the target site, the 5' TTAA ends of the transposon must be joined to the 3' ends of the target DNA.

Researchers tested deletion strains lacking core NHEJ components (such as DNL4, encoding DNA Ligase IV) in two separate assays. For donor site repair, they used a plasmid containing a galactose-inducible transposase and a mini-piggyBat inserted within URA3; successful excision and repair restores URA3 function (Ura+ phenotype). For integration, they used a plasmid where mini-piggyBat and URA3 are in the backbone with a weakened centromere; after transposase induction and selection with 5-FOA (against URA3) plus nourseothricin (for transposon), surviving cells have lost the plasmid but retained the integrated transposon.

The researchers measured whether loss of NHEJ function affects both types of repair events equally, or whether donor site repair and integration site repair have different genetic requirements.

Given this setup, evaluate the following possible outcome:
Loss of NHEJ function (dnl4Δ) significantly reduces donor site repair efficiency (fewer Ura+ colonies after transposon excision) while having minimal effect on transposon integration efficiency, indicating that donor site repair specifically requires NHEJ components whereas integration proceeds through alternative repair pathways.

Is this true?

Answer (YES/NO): YES